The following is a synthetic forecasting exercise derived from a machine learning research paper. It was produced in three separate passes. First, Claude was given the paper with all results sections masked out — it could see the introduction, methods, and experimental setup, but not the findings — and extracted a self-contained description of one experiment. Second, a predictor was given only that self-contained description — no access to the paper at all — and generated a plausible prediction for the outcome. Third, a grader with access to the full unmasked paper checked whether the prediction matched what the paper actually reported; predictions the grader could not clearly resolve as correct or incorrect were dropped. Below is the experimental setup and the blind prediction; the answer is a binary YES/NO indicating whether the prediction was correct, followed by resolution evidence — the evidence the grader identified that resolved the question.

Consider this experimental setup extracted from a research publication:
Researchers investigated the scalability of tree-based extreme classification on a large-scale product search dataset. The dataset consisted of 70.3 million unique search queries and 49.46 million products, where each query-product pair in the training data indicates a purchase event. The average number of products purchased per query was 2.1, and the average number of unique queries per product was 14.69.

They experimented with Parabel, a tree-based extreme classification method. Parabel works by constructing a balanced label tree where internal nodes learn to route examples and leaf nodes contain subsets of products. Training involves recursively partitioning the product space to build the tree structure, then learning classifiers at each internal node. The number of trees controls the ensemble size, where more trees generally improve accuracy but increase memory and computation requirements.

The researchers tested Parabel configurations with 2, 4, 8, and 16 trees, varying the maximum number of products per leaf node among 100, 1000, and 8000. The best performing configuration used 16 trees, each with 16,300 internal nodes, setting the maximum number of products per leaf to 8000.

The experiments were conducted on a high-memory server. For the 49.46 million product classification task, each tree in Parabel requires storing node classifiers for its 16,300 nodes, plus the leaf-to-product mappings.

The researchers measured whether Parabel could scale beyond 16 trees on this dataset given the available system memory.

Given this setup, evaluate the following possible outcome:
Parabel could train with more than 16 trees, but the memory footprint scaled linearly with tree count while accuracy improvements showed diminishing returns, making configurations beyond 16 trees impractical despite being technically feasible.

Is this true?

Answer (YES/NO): NO